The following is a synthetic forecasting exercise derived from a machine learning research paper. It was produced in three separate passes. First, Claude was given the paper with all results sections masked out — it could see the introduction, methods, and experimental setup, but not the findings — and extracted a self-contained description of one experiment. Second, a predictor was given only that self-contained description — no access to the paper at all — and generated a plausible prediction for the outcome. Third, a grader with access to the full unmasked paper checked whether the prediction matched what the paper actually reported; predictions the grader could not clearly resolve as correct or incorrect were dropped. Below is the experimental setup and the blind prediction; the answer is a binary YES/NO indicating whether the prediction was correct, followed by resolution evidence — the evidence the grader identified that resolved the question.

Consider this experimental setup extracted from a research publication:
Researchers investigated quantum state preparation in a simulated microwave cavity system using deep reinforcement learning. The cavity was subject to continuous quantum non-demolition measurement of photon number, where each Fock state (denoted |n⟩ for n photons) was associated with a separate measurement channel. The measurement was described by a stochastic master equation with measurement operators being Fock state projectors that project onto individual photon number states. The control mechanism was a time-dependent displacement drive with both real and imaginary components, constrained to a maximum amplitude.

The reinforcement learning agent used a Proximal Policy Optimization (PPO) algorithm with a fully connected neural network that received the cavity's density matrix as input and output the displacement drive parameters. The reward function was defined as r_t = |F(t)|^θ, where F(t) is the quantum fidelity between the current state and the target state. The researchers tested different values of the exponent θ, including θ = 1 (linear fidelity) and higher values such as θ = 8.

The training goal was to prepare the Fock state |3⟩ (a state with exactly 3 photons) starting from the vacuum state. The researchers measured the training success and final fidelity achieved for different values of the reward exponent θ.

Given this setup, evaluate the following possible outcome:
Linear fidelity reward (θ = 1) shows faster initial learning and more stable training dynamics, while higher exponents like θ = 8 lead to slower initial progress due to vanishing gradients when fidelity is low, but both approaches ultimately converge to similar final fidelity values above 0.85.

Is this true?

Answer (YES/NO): NO